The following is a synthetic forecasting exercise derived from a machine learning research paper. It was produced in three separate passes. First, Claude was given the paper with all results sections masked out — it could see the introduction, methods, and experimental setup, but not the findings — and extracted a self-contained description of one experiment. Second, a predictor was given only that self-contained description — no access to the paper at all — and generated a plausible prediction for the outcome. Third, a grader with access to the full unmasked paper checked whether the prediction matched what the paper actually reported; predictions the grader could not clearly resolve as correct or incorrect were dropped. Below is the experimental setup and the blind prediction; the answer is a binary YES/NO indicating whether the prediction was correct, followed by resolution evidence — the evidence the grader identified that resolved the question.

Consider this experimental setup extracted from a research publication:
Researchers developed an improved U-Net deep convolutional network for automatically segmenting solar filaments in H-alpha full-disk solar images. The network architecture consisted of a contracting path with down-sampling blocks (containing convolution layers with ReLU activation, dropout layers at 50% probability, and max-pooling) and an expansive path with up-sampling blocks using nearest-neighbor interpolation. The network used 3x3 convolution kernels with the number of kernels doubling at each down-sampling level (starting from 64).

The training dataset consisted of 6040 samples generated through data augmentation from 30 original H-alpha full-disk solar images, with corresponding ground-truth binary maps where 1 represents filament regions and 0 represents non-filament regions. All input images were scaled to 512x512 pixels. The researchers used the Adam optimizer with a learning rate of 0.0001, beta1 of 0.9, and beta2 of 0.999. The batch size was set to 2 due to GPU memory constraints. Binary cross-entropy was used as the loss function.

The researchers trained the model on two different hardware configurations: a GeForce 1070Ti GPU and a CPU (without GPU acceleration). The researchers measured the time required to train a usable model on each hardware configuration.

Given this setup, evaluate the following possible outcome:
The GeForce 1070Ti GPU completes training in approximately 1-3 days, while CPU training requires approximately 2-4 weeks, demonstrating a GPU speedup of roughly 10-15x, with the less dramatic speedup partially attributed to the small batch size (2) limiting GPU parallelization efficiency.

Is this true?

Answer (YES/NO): NO